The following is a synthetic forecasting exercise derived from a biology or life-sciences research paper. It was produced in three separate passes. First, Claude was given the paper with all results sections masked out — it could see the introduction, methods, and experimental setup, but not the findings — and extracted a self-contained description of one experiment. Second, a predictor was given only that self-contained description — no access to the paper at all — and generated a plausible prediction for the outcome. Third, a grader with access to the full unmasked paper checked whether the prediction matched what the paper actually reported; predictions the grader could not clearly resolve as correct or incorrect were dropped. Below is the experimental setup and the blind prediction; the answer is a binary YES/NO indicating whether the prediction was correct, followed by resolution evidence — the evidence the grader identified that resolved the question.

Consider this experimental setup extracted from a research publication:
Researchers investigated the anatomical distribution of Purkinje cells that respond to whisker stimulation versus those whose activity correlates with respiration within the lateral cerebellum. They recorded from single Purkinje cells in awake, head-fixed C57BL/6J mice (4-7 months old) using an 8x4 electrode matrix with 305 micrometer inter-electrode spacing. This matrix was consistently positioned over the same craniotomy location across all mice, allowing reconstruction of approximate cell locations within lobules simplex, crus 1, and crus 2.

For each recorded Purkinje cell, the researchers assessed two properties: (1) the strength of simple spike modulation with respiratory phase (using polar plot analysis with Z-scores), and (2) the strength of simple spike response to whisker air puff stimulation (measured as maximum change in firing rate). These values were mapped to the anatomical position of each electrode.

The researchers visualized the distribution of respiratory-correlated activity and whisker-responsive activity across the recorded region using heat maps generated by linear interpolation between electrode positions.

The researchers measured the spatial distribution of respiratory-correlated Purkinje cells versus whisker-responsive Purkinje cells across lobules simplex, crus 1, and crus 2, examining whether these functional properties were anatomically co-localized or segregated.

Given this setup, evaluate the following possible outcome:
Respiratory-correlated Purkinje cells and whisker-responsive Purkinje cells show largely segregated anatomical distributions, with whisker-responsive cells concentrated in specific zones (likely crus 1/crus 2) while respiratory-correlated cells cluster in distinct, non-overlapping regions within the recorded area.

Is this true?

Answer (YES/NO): NO